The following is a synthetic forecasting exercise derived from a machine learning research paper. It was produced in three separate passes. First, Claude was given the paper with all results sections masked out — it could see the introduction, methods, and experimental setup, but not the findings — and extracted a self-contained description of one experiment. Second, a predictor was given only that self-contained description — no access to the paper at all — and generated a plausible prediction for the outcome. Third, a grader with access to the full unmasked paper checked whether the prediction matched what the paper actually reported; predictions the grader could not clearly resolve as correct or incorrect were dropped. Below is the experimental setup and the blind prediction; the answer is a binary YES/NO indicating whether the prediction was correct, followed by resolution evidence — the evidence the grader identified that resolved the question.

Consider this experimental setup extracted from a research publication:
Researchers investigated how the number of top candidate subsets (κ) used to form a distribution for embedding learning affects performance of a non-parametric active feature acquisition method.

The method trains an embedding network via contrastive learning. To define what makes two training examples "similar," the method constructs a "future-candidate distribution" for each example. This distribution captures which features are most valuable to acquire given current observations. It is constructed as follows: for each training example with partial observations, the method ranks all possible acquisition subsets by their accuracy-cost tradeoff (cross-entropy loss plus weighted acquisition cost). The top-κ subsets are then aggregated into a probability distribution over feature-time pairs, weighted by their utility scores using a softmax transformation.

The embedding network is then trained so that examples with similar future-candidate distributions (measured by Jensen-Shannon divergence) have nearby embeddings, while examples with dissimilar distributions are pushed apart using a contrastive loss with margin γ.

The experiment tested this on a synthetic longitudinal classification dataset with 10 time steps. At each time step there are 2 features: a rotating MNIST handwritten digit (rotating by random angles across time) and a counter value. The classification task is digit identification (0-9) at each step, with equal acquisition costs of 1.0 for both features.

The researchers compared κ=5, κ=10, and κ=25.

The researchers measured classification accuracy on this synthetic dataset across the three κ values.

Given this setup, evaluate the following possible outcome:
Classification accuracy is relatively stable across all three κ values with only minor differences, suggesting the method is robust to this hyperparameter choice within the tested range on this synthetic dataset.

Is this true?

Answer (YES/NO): YES